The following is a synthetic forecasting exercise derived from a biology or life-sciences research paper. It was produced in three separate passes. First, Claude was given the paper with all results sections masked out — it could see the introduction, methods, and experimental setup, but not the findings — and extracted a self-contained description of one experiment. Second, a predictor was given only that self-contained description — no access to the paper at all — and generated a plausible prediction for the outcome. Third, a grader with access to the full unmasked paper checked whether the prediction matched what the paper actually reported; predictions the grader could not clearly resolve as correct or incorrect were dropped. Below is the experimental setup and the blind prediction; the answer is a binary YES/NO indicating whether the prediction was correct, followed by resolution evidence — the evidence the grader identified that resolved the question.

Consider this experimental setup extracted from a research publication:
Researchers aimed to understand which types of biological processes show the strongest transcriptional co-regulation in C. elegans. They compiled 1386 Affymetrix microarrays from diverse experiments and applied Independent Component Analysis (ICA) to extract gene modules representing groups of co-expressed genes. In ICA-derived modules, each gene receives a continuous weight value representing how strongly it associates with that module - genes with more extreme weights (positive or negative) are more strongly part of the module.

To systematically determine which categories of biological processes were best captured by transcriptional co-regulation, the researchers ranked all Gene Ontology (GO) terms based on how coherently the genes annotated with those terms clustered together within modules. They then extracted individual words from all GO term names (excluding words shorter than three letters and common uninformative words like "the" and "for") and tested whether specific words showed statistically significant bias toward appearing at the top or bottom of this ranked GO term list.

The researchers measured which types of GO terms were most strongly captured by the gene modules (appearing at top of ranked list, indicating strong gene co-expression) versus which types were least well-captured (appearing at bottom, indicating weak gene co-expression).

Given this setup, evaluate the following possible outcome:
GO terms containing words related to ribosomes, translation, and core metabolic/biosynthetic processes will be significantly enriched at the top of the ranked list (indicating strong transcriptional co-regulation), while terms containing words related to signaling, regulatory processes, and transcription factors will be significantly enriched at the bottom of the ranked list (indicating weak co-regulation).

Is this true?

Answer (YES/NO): NO